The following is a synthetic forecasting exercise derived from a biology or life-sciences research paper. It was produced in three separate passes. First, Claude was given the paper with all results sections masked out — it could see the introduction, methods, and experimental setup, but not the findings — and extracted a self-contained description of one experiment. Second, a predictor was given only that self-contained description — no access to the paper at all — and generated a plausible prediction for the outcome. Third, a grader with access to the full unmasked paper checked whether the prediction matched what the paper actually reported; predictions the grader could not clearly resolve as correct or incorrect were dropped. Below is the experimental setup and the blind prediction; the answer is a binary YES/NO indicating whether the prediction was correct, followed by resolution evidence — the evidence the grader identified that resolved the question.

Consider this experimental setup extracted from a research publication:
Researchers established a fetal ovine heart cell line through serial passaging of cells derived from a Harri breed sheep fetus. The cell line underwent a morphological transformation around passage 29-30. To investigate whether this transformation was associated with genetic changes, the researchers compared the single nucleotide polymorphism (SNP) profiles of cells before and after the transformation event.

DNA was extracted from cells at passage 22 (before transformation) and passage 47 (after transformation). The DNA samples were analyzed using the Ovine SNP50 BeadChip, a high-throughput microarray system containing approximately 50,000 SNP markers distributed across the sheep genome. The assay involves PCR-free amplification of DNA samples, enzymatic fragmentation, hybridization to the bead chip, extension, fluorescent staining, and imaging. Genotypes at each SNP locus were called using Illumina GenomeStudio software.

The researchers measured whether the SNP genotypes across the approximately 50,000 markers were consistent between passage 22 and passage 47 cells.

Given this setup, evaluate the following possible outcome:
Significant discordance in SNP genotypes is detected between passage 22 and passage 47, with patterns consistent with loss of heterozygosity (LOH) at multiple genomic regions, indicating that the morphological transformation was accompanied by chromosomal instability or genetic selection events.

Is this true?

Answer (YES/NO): YES